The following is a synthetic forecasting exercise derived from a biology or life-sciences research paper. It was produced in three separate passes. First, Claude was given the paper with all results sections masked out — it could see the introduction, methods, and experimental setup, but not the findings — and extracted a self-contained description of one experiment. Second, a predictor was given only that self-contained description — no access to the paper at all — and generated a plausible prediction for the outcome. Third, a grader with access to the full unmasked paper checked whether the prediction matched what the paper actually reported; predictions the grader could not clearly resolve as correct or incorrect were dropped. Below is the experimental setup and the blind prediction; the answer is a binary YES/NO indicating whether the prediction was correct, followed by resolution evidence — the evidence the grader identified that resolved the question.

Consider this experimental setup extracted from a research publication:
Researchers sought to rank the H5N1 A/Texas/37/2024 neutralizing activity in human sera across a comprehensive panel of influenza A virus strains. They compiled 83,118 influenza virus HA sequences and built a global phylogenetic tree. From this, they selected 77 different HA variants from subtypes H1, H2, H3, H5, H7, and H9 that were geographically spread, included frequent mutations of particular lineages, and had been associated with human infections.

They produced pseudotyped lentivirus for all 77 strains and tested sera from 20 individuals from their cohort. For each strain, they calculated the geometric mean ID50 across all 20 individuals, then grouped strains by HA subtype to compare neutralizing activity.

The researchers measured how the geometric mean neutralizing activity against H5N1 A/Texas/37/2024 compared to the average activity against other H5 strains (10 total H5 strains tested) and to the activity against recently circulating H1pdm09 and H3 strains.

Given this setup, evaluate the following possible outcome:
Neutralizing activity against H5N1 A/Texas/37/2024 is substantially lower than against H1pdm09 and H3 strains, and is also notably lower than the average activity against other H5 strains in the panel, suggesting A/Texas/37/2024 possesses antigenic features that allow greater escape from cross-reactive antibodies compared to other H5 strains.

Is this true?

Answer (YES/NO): NO